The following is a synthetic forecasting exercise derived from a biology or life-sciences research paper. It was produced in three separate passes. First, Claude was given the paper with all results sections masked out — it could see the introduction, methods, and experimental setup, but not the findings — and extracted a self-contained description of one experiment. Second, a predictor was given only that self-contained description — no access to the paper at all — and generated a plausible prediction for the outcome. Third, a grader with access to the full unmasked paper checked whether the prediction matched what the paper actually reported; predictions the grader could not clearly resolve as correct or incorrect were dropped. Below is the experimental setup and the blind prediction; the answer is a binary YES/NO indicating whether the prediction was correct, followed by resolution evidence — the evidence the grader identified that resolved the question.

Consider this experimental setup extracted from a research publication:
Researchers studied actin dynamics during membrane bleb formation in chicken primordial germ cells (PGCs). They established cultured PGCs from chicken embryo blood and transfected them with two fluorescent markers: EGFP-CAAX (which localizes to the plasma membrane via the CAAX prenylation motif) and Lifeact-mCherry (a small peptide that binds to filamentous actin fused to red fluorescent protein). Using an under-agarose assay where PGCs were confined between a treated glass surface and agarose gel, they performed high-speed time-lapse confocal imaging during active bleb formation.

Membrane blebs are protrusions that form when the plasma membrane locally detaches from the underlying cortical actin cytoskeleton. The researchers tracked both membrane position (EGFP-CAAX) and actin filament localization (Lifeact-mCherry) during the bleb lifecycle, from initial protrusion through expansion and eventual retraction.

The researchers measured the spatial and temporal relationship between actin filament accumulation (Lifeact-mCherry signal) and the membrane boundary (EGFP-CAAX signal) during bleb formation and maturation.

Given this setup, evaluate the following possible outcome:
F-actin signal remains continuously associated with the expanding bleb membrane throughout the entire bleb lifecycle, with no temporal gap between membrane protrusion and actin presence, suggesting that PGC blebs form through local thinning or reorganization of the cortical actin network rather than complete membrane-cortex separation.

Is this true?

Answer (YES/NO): NO